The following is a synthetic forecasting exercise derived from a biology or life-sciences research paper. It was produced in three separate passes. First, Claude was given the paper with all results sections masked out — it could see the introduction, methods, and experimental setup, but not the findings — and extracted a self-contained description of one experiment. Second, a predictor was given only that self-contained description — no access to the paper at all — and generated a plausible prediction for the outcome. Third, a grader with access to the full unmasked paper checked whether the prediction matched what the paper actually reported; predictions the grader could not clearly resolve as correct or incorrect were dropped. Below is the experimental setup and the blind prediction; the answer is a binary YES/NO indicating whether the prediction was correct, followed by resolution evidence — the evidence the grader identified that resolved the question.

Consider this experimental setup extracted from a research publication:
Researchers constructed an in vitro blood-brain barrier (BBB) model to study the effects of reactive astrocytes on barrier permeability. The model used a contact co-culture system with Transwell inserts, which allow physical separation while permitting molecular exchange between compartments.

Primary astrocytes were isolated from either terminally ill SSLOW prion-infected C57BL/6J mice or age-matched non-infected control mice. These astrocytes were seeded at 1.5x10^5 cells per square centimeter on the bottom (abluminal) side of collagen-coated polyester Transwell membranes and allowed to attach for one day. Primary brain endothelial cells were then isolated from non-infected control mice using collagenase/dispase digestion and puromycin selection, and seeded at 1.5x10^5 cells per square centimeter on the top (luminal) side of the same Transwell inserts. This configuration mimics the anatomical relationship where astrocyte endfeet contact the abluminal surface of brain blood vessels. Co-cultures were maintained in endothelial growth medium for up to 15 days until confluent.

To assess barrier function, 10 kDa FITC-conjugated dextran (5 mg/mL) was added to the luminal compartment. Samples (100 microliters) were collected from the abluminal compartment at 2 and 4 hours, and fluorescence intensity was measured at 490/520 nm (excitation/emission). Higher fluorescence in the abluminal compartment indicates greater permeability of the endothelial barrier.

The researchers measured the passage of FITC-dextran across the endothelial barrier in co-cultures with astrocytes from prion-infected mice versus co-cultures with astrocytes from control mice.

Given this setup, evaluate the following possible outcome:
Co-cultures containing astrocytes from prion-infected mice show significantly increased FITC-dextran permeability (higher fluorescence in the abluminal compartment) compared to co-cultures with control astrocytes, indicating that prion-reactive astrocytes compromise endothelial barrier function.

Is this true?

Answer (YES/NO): YES